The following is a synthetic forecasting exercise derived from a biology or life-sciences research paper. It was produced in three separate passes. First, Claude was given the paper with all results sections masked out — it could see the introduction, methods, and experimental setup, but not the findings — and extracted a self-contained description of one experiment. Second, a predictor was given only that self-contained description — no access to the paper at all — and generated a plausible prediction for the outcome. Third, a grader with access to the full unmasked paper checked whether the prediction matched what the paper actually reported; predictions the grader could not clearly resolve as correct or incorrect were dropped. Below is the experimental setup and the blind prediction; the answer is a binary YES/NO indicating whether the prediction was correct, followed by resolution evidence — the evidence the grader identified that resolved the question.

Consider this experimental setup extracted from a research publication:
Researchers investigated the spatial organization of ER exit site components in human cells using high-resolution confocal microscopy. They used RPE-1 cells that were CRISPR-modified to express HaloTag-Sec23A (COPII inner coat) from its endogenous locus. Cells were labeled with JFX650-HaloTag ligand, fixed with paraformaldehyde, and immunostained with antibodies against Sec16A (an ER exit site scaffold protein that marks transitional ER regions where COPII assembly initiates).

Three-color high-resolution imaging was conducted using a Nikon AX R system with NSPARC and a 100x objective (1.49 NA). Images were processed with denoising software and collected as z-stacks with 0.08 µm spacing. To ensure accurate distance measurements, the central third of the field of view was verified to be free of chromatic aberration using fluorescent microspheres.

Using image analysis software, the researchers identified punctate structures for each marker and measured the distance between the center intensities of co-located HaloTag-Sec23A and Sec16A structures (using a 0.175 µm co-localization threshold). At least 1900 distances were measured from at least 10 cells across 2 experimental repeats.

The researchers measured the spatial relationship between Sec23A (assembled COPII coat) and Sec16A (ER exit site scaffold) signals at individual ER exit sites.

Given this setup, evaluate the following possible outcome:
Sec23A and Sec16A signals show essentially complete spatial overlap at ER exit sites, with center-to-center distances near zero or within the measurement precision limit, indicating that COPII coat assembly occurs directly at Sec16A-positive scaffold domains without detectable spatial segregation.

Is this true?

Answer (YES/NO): NO